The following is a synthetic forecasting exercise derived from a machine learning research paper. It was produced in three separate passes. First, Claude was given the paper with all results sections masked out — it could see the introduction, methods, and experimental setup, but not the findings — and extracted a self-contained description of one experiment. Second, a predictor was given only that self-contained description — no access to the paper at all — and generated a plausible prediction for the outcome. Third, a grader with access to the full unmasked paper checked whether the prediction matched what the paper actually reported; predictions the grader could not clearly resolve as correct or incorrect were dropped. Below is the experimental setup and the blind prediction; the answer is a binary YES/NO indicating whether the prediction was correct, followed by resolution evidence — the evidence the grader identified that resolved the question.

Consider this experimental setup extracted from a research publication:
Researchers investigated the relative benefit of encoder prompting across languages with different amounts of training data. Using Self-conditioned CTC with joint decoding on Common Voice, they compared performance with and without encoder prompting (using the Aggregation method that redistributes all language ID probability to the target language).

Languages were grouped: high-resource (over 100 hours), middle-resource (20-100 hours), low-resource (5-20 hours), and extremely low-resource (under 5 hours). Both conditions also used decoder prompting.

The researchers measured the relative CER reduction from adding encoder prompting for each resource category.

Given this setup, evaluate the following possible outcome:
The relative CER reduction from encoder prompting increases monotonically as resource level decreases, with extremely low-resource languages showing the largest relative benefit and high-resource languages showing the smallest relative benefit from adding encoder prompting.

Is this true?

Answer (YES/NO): YES